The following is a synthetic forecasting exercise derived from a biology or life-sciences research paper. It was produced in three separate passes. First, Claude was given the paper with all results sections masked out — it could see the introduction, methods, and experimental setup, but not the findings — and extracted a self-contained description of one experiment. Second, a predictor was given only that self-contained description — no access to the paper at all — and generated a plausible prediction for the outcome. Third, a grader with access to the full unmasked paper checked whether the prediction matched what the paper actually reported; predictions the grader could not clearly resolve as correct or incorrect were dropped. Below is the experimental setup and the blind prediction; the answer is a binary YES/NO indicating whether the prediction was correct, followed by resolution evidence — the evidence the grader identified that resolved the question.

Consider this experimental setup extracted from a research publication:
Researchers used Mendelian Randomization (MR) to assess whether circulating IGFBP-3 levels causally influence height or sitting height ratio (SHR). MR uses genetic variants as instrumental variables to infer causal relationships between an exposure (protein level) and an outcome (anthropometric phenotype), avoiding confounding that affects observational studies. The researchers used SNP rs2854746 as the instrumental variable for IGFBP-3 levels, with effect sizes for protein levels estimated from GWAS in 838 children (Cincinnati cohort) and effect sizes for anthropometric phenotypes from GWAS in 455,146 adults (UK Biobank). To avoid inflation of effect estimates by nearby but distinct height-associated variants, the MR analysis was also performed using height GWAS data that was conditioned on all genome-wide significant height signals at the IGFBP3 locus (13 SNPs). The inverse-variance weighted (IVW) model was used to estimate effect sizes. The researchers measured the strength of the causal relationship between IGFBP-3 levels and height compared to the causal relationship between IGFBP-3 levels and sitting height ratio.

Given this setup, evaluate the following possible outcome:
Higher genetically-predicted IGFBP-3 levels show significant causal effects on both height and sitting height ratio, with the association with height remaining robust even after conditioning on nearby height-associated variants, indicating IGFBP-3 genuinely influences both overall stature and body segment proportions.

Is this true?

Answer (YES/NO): NO